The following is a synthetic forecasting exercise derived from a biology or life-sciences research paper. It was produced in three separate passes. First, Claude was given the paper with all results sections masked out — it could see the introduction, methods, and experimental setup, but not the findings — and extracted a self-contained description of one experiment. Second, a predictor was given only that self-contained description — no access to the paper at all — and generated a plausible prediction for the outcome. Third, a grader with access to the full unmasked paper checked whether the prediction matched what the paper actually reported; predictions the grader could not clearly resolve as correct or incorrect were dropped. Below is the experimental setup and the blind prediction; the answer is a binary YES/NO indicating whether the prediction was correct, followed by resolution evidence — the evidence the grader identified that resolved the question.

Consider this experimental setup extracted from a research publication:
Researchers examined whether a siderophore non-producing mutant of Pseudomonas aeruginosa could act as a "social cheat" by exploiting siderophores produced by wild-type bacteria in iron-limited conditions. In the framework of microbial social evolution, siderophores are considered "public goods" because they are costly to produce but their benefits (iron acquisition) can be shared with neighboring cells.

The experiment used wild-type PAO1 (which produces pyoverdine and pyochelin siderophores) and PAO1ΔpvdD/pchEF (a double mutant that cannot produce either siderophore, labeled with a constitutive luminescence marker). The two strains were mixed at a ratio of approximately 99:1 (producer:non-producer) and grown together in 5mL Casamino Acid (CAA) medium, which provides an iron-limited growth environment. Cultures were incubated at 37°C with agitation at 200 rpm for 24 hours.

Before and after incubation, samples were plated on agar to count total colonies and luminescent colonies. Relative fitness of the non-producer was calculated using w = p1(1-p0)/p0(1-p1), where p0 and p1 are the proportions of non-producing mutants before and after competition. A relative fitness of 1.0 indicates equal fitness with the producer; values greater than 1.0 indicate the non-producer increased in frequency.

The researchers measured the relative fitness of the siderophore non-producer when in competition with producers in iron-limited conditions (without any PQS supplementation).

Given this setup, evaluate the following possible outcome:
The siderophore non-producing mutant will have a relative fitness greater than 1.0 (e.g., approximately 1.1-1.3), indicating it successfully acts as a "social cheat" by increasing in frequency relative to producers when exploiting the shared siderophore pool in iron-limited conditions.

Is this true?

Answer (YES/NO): YES